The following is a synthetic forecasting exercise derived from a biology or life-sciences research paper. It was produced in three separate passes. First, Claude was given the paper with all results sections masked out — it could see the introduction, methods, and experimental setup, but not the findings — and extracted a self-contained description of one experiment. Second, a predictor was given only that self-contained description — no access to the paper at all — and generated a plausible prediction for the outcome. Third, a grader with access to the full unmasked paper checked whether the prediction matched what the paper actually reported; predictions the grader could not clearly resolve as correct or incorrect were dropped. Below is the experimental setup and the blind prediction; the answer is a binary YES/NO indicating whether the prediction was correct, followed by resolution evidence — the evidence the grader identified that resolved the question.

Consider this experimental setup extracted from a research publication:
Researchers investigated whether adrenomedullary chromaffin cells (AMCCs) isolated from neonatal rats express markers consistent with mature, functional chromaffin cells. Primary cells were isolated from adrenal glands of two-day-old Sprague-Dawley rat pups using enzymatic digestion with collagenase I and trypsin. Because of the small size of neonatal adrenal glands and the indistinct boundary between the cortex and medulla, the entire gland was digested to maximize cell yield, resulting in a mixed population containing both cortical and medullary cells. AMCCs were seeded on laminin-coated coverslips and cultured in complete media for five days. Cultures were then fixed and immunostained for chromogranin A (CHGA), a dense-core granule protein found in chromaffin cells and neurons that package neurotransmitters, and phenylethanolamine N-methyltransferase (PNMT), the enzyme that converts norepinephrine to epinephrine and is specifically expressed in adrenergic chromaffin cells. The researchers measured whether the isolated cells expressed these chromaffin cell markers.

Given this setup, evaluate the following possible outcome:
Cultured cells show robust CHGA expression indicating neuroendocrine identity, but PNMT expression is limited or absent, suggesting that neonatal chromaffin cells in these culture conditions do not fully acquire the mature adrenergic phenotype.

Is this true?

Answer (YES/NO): NO